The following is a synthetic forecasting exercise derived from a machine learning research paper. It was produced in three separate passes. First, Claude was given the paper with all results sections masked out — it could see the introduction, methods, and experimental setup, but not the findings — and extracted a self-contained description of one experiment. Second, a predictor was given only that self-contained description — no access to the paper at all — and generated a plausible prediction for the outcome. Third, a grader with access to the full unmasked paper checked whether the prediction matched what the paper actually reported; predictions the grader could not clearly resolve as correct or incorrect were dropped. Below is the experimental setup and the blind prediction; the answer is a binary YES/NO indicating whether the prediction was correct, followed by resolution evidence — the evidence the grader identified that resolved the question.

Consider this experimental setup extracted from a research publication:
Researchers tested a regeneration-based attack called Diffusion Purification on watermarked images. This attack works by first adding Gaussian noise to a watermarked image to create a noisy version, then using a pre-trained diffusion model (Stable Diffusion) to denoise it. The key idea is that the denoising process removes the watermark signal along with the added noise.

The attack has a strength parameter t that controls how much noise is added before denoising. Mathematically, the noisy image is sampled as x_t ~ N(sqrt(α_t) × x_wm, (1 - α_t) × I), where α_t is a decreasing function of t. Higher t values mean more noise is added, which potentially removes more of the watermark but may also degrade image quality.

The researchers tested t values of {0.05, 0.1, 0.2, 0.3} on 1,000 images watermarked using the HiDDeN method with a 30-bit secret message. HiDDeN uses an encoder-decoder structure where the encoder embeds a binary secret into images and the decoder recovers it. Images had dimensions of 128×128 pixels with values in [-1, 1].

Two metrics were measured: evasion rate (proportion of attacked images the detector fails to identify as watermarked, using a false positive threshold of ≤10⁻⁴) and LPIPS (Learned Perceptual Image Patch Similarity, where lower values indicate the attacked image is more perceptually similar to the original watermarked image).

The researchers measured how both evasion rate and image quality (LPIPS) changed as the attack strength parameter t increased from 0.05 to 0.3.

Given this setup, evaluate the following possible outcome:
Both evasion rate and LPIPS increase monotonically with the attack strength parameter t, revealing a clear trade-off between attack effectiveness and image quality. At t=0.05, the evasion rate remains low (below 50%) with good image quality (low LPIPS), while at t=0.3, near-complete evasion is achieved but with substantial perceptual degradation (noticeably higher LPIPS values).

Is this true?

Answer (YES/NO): NO